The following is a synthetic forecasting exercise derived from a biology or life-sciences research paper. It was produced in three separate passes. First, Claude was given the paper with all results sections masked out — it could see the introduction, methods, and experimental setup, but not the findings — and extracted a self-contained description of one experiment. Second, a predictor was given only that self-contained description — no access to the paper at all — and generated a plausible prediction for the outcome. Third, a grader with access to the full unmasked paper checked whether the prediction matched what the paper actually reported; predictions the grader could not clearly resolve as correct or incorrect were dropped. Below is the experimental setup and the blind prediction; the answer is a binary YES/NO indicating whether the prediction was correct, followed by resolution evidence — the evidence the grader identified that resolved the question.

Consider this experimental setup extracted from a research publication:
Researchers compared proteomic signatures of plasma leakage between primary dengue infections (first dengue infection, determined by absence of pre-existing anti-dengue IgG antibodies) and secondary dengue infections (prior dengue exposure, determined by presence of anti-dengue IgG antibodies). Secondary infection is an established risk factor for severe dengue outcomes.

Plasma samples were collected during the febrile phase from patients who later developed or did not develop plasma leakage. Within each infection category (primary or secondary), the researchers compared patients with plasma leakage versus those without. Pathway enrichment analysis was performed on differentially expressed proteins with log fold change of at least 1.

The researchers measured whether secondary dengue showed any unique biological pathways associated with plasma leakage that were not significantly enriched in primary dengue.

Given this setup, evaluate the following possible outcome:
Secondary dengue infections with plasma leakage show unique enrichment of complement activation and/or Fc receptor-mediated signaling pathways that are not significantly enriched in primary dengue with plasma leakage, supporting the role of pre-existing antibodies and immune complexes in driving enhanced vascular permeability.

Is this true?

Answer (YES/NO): NO